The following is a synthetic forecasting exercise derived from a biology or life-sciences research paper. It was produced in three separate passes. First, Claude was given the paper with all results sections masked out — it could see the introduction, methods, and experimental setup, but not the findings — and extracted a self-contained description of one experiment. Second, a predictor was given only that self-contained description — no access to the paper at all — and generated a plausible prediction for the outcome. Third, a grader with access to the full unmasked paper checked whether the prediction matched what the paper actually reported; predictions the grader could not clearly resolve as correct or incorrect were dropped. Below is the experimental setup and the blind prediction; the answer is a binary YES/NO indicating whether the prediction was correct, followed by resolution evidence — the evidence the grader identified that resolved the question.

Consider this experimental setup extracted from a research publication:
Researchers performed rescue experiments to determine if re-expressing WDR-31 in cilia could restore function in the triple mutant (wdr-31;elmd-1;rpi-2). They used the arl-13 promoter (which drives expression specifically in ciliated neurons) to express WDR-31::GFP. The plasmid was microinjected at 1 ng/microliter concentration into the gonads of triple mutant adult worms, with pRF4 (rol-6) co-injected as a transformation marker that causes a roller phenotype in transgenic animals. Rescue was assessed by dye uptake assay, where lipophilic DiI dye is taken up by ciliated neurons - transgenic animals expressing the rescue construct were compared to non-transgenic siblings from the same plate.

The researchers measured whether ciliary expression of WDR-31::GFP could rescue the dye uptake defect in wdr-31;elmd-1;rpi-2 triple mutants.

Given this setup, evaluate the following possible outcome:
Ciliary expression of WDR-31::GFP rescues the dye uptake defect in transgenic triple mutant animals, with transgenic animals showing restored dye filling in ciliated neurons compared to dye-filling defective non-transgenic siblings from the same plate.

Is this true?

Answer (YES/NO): YES